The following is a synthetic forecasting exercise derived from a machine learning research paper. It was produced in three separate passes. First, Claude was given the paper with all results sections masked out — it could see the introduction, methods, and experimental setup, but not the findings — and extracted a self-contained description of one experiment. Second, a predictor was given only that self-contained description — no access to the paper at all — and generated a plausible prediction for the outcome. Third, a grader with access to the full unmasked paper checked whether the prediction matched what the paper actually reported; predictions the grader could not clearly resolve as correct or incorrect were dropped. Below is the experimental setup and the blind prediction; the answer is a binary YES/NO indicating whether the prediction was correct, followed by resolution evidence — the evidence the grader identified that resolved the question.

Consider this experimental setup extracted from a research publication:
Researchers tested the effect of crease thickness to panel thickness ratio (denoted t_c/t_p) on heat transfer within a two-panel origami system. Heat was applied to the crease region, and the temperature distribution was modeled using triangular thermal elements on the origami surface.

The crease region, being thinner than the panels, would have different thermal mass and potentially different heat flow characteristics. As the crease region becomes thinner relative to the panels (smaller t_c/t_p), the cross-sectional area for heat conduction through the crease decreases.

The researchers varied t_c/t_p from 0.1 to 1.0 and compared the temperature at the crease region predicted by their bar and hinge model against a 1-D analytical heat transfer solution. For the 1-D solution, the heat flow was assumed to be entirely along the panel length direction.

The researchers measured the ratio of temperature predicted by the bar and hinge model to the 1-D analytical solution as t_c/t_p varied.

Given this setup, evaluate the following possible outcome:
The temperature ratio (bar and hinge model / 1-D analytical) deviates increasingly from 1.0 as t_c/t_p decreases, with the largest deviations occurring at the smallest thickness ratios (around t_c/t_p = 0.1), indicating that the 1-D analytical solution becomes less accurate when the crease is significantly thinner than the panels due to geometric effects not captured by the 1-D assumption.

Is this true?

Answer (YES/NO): NO